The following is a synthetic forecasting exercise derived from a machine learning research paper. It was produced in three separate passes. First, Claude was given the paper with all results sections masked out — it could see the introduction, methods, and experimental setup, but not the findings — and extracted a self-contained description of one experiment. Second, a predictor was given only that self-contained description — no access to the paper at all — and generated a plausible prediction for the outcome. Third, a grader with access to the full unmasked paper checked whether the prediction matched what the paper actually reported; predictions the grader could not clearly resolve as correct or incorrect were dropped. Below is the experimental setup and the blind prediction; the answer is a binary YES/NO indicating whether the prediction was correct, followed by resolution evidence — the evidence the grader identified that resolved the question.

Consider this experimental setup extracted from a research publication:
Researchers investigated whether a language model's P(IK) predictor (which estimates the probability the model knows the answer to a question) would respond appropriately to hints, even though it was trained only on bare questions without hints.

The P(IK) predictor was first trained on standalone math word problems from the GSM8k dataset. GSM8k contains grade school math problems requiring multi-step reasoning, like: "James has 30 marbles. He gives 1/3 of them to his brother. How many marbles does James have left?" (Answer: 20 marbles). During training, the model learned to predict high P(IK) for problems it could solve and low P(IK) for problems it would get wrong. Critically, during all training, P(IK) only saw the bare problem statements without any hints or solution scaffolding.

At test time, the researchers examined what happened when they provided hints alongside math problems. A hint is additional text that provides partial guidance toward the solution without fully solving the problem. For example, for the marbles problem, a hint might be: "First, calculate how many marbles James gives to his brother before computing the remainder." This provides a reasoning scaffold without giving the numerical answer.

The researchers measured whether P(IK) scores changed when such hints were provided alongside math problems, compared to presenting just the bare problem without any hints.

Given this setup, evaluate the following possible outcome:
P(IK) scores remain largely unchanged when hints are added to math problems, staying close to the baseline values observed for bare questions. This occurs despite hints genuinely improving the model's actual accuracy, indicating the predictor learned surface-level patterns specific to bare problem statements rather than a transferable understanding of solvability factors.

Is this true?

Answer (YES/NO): NO